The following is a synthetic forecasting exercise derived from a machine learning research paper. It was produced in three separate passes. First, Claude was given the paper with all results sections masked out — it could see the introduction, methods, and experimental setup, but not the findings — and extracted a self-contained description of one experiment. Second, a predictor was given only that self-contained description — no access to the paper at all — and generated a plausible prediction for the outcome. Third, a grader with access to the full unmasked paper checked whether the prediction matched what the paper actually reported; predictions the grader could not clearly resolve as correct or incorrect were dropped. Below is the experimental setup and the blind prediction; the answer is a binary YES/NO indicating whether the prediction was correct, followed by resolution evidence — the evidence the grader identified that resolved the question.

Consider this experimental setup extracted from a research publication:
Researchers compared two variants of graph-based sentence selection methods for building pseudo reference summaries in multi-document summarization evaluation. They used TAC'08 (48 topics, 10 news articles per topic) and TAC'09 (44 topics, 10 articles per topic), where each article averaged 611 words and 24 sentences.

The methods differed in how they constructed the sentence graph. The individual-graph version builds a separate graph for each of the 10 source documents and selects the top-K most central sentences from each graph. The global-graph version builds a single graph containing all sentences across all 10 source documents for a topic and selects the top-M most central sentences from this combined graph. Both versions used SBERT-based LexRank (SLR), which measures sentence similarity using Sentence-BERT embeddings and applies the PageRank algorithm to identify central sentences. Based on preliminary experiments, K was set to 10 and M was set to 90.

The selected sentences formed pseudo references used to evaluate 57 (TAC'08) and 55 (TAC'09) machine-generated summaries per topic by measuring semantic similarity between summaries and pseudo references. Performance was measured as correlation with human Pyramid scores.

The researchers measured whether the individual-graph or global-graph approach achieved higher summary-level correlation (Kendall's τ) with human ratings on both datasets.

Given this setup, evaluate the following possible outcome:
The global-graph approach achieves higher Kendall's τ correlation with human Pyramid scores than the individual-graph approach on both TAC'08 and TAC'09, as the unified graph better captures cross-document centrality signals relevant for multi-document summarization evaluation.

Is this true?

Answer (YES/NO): NO